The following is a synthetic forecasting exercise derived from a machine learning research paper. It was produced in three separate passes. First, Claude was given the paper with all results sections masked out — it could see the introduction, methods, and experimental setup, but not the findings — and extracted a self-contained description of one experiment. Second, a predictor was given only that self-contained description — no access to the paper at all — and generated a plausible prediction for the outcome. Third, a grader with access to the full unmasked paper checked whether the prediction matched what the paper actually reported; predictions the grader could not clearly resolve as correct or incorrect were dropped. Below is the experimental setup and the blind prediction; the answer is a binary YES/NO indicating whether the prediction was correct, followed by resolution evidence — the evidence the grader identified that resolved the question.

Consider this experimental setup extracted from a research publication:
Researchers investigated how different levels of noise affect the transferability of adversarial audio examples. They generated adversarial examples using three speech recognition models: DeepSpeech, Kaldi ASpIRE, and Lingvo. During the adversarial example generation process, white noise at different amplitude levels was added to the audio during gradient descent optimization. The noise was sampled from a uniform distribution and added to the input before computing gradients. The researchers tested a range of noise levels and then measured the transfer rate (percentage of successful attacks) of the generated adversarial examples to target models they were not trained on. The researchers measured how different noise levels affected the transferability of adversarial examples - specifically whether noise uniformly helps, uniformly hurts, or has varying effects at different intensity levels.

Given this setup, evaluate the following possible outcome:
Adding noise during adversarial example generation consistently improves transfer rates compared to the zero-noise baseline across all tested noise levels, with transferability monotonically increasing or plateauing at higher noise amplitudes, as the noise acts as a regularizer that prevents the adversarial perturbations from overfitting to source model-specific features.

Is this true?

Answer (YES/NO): NO